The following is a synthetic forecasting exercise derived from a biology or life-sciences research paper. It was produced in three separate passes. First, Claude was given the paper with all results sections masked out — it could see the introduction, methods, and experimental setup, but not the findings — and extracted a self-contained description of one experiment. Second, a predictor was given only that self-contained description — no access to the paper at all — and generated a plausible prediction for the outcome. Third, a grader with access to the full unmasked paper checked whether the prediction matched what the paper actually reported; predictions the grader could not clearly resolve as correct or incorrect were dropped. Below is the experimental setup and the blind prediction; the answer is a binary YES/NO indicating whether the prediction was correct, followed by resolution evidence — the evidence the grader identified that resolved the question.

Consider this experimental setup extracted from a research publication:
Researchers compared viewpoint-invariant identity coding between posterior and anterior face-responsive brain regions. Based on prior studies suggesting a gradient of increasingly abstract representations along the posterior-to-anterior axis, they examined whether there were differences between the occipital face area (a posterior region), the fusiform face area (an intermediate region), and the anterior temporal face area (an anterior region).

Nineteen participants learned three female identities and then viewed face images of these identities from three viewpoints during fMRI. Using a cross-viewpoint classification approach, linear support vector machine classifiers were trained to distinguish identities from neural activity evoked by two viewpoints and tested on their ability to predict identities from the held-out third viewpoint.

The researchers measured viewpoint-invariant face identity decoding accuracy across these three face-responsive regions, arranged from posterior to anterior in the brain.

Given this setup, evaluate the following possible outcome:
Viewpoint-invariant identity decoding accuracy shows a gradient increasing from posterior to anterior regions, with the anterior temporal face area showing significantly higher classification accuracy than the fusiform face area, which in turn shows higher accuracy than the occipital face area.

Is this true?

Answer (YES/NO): NO